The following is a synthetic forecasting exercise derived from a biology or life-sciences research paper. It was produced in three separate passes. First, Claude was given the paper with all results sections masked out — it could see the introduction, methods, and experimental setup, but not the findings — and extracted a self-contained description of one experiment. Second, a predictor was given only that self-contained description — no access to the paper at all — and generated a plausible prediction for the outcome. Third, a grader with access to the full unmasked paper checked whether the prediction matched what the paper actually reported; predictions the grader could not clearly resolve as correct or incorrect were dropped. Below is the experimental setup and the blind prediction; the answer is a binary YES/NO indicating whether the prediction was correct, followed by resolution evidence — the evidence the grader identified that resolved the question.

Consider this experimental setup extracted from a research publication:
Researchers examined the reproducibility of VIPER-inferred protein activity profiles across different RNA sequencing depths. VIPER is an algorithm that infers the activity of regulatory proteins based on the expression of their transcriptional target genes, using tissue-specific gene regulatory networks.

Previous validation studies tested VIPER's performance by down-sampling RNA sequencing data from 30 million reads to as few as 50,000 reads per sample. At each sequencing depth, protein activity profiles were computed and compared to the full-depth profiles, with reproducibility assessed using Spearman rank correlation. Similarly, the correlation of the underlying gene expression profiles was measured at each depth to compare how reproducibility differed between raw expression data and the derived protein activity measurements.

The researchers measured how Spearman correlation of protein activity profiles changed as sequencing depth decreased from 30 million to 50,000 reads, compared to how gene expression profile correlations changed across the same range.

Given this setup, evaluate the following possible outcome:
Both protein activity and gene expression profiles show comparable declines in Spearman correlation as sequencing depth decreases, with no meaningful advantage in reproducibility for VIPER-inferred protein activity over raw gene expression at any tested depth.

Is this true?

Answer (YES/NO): NO